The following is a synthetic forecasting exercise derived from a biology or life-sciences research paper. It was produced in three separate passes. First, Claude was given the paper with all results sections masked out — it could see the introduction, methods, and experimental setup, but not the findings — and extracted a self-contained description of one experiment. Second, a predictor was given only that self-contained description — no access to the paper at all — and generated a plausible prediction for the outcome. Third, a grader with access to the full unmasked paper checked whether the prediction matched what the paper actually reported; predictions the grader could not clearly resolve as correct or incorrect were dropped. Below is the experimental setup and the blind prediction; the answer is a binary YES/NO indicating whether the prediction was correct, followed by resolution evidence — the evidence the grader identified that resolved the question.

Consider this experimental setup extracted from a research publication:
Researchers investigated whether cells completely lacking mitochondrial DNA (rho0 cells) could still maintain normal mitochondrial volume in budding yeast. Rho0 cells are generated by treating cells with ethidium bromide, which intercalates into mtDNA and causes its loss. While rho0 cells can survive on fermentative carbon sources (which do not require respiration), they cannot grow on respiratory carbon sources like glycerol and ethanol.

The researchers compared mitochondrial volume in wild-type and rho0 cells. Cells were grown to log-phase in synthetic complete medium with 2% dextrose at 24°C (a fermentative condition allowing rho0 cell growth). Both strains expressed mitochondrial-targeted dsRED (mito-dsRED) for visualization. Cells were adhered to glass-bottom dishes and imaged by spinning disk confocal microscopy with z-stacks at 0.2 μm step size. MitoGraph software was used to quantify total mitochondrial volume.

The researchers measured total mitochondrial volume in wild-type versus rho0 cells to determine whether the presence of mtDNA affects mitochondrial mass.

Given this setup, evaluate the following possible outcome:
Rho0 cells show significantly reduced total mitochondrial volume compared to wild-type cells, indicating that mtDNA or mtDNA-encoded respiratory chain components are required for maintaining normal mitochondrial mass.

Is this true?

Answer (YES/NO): NO